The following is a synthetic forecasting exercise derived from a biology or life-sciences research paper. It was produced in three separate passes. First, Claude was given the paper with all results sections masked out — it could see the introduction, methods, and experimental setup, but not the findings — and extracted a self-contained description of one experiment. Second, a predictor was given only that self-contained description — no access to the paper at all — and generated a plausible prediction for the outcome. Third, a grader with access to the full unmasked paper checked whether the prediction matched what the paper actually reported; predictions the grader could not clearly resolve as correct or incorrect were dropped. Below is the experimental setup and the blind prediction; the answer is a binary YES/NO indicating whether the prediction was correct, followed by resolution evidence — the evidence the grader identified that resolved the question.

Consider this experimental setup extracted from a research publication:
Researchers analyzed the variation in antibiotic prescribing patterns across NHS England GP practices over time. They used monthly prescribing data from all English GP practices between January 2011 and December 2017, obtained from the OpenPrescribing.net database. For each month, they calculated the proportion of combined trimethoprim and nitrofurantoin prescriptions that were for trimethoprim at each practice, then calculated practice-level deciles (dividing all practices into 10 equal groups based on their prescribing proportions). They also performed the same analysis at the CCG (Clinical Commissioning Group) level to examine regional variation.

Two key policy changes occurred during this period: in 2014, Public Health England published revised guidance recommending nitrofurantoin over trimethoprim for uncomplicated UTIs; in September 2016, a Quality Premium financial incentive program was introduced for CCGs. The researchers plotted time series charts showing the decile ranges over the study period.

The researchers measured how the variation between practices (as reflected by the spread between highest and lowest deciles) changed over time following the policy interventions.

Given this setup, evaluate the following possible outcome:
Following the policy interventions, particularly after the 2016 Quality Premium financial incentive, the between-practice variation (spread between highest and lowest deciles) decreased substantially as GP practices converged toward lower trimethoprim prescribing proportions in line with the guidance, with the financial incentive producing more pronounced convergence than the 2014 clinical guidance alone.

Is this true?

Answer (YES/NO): NO